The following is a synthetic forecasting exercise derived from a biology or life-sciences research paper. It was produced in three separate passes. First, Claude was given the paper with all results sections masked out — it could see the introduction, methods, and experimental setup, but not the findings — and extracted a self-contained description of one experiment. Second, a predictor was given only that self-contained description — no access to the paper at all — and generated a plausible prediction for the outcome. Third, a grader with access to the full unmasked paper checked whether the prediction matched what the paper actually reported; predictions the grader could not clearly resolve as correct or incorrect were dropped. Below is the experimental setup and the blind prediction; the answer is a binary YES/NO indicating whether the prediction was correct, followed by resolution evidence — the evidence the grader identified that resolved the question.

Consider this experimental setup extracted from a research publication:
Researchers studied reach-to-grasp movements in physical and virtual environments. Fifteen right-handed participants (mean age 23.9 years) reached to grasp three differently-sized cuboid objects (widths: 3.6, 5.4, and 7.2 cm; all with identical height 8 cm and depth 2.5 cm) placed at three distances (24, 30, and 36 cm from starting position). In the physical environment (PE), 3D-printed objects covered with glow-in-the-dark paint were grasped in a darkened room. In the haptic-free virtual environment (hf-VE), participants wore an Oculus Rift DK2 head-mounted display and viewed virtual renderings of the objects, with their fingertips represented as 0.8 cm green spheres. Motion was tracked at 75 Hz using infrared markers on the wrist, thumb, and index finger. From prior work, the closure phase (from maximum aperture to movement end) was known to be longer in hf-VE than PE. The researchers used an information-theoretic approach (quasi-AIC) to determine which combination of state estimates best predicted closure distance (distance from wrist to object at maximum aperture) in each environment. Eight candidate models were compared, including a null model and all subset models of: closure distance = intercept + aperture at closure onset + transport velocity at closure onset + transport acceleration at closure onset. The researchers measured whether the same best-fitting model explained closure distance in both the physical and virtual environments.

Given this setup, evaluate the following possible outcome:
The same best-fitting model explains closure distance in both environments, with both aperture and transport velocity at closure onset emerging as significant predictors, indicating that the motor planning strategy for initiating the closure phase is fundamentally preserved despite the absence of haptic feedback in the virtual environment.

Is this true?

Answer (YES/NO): NO